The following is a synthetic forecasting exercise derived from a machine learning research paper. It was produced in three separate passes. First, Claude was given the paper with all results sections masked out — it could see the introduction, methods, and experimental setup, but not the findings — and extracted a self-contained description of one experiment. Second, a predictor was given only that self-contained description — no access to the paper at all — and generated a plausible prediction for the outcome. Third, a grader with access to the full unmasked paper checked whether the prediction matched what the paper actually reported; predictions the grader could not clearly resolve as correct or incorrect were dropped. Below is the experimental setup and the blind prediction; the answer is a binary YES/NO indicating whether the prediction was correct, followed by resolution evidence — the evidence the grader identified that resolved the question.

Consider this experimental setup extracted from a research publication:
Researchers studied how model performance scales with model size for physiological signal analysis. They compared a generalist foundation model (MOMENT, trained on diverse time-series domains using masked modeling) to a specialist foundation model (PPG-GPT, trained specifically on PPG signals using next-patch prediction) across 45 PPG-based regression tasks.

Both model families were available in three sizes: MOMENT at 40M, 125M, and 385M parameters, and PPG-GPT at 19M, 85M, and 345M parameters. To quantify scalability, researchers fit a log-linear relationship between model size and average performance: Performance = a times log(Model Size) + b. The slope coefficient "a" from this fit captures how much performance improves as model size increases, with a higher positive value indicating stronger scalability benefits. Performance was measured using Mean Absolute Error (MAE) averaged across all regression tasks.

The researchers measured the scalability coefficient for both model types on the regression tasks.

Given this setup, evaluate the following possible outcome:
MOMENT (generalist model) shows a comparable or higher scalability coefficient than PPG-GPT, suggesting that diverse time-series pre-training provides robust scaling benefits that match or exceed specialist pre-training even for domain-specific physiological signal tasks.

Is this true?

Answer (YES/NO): NO